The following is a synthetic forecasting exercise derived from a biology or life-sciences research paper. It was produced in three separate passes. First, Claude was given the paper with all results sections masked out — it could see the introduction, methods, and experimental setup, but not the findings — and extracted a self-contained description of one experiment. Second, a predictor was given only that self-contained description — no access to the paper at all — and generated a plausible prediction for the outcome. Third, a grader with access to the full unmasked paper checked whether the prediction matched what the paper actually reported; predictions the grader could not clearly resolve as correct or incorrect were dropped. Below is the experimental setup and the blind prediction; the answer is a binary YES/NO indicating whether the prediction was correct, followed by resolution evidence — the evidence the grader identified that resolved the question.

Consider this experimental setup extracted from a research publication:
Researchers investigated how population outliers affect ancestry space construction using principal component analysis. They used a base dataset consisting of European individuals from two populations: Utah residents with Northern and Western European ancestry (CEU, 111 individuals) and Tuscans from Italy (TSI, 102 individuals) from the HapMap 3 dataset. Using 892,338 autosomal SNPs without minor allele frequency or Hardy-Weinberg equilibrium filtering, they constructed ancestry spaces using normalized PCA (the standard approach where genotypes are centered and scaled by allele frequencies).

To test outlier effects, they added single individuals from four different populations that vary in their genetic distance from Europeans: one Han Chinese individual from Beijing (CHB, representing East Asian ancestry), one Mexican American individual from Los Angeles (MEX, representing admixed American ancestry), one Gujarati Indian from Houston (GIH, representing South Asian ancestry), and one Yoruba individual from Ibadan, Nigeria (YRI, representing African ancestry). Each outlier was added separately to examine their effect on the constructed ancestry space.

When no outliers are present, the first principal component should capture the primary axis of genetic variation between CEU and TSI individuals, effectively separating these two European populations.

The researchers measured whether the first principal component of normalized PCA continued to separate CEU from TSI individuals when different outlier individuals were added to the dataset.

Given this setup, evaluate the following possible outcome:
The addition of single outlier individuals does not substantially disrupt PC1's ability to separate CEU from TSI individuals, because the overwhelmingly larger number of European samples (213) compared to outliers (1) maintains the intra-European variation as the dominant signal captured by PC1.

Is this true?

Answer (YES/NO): NO